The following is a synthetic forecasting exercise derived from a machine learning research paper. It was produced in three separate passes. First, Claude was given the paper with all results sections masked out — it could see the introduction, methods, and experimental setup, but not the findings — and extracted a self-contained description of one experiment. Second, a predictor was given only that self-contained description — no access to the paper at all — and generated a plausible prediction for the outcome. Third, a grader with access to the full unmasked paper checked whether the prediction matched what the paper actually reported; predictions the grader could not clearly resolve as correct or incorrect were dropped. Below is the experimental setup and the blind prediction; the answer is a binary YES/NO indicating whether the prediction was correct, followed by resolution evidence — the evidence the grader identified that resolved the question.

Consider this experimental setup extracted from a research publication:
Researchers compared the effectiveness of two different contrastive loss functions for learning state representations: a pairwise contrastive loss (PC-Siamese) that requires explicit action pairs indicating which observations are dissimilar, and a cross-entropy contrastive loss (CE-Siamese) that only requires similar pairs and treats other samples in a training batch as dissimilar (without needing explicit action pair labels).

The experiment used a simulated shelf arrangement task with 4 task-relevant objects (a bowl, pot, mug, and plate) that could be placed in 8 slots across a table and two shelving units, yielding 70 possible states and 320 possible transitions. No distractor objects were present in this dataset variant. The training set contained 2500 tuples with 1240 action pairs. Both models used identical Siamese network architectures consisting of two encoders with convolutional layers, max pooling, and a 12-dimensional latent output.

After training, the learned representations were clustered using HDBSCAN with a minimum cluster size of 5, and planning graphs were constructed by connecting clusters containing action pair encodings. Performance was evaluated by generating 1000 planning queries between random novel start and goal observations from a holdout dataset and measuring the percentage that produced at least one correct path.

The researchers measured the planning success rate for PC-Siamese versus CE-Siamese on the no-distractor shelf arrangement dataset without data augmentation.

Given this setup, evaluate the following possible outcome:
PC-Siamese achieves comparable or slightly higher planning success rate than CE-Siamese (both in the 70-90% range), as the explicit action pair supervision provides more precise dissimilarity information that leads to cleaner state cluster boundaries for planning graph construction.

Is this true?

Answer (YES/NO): NO